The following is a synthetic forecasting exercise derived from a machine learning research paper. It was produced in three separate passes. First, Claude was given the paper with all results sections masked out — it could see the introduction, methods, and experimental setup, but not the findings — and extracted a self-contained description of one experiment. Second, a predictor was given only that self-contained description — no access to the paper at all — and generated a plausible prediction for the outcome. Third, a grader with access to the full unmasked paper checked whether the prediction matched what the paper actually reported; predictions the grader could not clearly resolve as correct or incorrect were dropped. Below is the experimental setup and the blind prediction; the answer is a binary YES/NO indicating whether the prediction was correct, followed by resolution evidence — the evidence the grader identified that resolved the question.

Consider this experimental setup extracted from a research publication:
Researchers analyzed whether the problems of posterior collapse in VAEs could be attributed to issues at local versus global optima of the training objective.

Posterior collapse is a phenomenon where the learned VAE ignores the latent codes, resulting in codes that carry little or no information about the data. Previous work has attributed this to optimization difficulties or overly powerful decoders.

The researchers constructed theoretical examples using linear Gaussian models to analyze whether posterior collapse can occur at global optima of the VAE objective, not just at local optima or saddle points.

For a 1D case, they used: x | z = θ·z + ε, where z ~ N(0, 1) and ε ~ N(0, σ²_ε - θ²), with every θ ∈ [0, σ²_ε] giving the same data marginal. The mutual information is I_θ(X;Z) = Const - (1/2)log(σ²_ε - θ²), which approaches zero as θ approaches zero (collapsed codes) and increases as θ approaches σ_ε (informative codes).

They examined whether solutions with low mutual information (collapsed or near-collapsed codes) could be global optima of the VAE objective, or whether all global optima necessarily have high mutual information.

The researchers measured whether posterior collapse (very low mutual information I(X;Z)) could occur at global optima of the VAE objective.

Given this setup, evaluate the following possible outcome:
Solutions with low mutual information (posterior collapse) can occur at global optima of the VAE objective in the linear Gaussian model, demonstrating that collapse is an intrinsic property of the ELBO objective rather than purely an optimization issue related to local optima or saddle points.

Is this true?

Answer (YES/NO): YES